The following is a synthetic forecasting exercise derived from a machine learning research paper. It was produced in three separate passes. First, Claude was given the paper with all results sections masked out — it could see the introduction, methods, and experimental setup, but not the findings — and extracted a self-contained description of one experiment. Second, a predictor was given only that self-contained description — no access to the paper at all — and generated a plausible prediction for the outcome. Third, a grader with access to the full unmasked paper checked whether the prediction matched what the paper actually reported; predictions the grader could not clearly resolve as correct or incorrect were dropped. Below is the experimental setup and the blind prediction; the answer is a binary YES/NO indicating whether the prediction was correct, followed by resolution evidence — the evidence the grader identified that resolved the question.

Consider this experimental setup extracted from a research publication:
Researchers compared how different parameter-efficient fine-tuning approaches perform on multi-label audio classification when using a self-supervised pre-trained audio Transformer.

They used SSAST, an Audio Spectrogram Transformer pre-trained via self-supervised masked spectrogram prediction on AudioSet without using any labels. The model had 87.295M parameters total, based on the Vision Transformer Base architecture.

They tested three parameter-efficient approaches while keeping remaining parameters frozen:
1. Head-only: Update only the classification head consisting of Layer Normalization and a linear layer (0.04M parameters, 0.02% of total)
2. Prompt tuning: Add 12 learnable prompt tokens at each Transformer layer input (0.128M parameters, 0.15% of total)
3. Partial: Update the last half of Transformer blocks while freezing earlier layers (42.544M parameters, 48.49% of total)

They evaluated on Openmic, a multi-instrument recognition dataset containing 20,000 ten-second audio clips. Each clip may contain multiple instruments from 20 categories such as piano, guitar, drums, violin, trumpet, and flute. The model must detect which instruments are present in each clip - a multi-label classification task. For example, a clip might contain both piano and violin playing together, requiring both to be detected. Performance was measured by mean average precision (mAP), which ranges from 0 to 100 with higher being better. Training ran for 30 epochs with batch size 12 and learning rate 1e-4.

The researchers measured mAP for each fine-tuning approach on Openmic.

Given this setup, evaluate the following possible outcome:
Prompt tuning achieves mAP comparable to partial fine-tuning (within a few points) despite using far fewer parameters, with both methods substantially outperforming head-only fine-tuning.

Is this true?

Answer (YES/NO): NO